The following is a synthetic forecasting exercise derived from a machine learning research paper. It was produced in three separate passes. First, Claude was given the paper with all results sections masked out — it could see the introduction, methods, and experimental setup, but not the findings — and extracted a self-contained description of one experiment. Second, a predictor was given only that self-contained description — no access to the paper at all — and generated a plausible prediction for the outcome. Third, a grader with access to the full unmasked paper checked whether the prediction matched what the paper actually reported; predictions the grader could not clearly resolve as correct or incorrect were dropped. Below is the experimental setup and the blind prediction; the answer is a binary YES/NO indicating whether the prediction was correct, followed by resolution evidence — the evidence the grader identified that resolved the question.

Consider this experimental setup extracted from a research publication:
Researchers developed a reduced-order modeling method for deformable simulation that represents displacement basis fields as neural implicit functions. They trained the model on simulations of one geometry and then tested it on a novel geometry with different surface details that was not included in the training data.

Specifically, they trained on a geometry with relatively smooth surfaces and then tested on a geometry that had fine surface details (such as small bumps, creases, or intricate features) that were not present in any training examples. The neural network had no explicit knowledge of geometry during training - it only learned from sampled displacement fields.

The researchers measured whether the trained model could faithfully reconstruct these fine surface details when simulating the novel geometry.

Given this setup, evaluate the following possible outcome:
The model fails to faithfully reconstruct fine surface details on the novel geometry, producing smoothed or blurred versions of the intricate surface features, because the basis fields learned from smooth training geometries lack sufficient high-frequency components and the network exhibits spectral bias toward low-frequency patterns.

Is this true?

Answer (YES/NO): YES